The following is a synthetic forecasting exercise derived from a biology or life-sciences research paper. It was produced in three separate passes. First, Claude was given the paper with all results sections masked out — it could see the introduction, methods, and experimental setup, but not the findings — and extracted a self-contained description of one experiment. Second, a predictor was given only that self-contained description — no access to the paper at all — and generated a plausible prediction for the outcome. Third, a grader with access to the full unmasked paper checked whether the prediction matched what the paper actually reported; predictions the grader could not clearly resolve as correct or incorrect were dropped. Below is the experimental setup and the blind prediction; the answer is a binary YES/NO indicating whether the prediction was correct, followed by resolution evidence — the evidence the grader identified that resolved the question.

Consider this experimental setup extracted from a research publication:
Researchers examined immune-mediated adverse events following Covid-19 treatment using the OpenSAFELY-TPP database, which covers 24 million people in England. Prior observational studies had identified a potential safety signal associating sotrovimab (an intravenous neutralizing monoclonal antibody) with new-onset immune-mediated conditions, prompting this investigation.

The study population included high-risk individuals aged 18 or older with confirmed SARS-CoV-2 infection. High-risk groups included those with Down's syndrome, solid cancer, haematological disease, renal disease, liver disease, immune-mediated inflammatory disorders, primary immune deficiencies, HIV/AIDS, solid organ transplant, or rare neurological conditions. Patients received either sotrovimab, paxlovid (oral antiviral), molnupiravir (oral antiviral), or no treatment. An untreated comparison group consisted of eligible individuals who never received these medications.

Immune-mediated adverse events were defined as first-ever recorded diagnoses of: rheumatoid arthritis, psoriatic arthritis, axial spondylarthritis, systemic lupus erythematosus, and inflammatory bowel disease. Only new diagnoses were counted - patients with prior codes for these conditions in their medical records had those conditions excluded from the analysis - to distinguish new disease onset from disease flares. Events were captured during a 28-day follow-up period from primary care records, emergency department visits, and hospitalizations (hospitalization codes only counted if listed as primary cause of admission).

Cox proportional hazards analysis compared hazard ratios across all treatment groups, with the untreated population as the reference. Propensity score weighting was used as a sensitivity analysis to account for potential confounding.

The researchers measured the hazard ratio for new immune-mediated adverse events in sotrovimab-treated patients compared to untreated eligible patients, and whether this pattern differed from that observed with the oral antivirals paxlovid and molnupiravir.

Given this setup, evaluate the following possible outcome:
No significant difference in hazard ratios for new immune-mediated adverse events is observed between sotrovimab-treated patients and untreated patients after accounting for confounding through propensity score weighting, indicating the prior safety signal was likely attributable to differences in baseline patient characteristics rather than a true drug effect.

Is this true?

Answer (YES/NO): NO